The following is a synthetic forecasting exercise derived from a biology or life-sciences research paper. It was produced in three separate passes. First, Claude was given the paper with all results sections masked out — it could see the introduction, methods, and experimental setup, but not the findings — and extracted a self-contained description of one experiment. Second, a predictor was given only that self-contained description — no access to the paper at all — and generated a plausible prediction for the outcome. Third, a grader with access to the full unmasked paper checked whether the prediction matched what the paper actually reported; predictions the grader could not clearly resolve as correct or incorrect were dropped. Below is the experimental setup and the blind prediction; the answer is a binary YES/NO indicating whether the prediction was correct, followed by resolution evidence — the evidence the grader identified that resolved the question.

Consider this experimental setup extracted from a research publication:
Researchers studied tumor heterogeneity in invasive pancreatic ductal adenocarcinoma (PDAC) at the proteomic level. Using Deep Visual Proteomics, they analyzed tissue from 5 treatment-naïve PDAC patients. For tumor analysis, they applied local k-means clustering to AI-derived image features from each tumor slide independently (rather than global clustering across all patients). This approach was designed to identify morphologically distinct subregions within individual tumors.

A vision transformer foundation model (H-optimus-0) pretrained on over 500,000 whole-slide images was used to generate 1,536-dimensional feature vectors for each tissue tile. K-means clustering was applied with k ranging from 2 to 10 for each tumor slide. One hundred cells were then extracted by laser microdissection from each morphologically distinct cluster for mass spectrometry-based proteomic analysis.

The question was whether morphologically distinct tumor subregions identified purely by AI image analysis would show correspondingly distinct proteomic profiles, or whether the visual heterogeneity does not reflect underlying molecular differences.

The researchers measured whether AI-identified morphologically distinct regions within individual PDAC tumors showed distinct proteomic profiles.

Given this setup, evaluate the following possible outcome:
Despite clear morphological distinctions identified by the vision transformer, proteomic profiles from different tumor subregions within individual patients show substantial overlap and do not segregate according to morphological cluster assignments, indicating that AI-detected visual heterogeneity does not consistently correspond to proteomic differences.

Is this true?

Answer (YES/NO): NO